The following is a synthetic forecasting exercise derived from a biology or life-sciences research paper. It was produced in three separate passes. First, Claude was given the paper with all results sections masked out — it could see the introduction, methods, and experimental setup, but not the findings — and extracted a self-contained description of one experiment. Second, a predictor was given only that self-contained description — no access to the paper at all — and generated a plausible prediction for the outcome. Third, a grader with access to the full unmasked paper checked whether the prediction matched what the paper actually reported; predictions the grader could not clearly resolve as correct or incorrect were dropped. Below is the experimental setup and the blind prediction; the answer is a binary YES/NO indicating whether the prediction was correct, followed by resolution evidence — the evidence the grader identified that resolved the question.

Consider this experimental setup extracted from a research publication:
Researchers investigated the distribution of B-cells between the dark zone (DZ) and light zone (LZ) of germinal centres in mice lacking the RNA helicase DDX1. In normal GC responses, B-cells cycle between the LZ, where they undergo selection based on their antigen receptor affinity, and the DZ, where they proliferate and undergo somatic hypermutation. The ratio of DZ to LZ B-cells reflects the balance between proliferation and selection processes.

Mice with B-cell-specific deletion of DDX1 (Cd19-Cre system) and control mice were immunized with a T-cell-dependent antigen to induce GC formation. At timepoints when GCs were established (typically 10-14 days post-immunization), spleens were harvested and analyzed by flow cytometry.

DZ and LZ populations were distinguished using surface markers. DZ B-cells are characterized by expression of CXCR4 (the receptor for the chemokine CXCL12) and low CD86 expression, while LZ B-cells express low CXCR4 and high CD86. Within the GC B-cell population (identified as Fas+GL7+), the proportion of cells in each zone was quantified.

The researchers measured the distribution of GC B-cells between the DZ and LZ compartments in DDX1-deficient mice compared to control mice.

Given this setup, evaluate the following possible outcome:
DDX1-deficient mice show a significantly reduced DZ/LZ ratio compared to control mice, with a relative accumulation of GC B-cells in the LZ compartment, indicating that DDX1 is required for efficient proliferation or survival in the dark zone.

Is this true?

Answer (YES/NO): YES